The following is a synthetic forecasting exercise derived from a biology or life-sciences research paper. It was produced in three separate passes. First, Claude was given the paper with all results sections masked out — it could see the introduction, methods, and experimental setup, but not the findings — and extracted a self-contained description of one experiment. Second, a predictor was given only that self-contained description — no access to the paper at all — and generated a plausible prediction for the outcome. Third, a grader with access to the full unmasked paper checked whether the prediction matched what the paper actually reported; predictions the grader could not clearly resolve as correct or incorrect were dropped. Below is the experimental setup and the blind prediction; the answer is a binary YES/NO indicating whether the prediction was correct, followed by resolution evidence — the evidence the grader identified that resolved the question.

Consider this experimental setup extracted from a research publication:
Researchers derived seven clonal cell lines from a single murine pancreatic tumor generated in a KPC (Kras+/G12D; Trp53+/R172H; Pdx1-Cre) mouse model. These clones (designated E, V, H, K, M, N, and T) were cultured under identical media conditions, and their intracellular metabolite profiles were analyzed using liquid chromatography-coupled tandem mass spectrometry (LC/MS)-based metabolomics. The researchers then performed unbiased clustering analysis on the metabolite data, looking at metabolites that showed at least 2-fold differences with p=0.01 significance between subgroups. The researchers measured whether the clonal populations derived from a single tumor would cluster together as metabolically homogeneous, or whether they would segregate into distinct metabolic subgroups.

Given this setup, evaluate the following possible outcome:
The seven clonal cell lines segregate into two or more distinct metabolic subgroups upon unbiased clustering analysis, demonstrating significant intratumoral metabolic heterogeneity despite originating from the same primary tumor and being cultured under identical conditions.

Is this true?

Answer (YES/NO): YES